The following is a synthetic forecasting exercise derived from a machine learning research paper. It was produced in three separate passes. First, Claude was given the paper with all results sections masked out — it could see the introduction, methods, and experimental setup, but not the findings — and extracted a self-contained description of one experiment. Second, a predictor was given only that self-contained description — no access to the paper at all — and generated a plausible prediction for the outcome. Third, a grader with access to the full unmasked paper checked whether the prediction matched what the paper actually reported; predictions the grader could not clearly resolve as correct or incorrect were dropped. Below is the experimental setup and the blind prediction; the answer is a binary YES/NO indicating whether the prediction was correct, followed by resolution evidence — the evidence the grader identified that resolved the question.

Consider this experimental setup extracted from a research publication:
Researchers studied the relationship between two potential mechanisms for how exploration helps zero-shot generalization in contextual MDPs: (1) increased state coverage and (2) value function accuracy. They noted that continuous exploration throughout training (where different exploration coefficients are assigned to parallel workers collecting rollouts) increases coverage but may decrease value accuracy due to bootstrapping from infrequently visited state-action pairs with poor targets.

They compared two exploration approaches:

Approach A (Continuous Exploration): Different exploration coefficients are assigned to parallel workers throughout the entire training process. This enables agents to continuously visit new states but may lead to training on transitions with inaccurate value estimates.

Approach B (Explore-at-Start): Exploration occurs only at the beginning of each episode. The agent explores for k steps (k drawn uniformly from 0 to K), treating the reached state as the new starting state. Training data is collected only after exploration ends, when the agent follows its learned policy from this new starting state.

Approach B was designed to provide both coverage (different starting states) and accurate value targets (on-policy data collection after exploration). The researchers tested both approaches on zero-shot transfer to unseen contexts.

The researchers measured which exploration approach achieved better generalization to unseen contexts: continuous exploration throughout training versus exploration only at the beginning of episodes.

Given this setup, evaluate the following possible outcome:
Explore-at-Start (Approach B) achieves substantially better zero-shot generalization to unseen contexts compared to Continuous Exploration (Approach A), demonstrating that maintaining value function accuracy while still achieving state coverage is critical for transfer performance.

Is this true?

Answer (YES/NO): YES